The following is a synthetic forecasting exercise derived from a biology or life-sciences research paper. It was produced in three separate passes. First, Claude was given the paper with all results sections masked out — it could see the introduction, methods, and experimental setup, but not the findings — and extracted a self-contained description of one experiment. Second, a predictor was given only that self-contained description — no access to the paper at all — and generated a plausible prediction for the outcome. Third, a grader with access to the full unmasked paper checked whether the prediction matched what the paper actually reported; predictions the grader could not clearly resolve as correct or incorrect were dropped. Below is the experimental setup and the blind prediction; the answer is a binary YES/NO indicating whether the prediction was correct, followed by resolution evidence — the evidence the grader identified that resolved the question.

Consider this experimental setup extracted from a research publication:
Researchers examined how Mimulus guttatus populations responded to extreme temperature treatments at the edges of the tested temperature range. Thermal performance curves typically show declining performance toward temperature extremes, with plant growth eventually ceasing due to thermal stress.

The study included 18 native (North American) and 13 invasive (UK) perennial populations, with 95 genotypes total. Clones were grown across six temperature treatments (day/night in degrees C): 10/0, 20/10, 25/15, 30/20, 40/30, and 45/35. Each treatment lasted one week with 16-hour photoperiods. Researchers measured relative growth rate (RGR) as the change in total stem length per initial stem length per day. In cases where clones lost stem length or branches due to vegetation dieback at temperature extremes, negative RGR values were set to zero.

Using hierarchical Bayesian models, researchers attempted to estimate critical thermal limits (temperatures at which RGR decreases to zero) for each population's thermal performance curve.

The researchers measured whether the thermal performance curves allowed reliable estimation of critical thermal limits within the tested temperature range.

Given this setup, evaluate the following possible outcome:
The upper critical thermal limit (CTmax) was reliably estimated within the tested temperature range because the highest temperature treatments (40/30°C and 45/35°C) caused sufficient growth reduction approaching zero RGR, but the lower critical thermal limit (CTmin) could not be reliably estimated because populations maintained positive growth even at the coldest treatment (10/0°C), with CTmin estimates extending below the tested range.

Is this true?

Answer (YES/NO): NO